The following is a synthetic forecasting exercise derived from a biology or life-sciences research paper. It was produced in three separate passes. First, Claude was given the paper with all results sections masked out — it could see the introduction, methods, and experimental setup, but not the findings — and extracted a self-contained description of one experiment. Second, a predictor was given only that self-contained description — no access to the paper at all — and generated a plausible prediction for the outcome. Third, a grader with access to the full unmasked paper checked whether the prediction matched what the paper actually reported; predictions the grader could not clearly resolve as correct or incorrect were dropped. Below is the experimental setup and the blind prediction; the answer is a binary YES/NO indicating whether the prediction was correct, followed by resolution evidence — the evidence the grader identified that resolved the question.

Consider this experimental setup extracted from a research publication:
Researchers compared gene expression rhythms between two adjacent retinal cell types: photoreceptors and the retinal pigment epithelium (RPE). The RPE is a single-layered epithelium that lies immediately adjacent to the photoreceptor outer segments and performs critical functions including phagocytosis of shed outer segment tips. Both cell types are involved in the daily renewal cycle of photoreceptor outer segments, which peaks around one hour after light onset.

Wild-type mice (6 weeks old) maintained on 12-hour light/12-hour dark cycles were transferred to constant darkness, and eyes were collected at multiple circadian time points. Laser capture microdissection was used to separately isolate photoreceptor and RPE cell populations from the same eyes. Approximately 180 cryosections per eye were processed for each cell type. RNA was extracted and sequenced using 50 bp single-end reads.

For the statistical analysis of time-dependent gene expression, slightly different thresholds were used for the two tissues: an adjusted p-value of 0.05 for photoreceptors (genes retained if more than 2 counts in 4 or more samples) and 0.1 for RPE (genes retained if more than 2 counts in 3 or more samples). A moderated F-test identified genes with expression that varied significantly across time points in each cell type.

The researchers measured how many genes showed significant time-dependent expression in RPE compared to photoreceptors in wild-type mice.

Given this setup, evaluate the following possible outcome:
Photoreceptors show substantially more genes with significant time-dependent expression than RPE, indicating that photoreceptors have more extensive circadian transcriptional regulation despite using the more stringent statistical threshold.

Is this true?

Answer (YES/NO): YES